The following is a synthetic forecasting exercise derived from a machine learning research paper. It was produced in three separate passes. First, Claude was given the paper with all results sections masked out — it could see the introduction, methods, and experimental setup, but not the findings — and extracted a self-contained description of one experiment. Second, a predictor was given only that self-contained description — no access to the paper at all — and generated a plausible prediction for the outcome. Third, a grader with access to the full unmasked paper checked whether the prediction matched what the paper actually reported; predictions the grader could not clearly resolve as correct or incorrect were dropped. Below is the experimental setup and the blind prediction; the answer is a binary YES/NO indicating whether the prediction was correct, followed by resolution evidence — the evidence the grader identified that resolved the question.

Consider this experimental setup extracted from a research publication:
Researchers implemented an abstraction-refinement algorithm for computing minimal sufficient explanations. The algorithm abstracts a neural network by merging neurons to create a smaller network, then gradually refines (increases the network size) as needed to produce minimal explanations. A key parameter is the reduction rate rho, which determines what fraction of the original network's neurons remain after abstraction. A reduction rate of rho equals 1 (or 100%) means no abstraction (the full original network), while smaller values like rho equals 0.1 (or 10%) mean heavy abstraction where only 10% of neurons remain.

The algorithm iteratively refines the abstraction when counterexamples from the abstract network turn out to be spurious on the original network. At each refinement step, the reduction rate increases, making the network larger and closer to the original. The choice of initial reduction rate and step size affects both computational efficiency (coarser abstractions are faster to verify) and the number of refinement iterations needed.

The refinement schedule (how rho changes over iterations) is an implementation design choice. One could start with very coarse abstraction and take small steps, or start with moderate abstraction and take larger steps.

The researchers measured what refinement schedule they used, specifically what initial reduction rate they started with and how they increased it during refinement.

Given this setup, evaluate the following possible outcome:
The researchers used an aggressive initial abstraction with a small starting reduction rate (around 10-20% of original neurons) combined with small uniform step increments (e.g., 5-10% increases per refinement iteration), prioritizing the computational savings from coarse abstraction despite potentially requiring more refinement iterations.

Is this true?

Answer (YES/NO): YES